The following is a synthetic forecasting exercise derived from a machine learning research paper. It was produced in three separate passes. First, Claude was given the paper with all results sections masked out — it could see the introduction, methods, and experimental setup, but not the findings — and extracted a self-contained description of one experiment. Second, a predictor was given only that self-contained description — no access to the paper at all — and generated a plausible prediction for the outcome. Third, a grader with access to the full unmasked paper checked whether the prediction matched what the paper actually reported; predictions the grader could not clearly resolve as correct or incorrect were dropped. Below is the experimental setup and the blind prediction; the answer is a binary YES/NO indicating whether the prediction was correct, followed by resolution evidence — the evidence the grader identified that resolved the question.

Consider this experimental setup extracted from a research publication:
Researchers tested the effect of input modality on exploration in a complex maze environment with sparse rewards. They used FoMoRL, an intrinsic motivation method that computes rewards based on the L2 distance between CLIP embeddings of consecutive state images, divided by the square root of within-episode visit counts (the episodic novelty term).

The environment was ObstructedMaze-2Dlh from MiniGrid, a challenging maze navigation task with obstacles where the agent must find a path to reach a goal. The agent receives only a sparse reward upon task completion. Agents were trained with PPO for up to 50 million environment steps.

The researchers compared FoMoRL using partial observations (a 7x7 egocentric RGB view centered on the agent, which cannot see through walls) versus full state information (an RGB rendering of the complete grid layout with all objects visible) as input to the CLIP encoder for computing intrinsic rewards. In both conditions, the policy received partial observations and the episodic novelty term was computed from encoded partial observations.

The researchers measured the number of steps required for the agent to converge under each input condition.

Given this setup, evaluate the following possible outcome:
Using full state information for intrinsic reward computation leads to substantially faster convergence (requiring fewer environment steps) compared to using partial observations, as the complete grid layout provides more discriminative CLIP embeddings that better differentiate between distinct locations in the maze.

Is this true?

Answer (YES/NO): YES